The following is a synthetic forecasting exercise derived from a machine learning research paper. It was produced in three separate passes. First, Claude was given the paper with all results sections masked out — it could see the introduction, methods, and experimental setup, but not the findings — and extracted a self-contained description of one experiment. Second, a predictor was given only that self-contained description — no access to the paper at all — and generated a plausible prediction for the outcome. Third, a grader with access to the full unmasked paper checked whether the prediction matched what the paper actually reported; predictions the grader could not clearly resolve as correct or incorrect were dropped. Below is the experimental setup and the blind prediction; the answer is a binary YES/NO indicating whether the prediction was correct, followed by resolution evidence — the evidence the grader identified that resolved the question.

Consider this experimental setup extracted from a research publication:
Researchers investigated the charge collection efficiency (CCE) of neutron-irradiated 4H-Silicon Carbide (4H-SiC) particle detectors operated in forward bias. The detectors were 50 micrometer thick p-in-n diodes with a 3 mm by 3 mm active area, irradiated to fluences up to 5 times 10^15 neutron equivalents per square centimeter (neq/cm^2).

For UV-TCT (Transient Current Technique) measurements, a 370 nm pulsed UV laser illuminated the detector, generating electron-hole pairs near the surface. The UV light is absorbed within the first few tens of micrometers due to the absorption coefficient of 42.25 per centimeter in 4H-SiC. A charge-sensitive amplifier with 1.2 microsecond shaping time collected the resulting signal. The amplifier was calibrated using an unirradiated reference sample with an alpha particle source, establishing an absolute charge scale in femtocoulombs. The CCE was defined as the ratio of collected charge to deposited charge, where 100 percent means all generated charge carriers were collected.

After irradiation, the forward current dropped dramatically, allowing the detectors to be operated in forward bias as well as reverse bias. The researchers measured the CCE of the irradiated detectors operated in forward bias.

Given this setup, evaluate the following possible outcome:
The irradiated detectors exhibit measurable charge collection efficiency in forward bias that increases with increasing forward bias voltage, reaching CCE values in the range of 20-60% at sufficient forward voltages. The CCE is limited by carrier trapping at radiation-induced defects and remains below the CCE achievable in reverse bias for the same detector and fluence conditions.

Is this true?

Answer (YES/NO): NO